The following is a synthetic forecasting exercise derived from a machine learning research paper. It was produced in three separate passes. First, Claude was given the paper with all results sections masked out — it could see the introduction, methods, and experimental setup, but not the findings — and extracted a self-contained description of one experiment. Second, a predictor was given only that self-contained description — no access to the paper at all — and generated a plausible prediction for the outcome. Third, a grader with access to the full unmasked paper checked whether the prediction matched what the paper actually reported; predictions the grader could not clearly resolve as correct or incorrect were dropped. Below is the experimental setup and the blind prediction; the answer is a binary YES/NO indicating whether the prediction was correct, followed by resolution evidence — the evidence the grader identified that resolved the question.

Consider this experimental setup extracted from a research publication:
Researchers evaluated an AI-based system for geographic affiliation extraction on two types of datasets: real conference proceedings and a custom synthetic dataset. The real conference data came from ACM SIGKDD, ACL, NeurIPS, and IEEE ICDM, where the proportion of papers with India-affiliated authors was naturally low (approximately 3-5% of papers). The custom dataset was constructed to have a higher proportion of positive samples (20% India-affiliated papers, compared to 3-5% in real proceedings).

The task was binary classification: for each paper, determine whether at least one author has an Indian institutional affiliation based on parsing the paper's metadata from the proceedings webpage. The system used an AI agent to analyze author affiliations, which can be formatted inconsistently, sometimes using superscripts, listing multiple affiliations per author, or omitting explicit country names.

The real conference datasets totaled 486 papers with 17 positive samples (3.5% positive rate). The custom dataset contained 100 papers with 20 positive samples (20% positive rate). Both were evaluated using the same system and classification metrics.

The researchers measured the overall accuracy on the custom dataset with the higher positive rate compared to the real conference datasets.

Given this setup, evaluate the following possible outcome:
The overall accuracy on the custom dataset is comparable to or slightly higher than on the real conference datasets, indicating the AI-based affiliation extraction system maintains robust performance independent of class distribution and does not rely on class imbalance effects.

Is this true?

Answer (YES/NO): NO